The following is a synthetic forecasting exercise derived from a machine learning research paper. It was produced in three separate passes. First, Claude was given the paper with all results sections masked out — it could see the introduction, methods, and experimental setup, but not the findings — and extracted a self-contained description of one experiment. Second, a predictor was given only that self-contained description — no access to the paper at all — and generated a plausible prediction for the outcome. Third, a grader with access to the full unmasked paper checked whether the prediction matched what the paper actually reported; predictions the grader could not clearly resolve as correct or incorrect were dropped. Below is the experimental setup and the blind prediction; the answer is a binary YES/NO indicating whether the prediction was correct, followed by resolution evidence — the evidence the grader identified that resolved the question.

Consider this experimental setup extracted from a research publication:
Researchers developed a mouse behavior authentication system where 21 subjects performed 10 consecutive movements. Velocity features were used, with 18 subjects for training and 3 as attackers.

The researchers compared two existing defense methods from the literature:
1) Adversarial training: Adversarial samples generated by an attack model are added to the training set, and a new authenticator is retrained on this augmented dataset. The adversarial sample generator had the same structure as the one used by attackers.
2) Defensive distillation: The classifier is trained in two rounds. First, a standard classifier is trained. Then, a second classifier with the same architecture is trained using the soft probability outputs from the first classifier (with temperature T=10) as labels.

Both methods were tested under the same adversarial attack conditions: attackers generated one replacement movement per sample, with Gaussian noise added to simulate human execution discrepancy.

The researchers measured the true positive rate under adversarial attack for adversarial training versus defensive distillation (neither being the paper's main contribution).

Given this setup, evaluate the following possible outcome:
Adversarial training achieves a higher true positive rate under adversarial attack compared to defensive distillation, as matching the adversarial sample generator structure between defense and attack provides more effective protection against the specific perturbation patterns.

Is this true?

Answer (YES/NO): YES